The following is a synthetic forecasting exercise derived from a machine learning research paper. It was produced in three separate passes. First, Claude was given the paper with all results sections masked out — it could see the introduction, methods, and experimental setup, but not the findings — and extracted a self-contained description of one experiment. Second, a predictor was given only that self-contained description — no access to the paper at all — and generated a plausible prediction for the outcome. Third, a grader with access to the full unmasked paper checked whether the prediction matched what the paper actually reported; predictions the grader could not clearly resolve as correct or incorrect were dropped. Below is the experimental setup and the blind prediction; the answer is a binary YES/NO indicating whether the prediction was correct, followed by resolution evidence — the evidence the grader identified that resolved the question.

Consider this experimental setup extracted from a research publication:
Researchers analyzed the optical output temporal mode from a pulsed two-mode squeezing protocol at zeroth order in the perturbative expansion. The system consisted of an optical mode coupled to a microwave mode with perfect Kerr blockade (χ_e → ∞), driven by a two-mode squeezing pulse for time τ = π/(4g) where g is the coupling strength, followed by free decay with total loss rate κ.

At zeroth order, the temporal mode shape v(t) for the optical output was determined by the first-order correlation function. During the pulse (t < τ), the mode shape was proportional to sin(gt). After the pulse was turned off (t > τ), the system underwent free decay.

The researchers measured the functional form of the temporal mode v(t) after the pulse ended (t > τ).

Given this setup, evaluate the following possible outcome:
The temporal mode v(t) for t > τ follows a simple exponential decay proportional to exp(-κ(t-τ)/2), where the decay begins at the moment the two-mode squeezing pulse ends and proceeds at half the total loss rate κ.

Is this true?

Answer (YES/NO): YES